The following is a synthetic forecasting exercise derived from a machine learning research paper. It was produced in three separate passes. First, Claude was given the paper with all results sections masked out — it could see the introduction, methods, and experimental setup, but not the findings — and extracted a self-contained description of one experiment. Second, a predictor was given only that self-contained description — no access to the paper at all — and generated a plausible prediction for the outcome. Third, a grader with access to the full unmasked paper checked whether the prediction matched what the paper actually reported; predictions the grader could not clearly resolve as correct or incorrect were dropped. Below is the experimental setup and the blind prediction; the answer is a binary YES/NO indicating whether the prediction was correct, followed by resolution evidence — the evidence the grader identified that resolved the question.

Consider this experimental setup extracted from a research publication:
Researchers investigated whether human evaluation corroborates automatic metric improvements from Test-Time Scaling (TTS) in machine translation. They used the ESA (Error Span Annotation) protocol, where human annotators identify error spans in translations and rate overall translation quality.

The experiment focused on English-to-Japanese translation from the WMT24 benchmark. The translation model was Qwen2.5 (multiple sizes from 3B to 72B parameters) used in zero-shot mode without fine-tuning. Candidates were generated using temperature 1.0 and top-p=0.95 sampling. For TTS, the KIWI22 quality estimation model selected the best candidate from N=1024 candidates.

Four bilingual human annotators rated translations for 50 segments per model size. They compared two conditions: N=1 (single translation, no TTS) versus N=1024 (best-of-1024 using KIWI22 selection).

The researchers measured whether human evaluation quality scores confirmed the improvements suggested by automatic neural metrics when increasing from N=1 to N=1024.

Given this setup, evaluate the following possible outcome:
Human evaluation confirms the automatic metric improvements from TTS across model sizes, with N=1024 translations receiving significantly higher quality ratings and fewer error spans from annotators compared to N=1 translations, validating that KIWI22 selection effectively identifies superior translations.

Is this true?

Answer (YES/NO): YES